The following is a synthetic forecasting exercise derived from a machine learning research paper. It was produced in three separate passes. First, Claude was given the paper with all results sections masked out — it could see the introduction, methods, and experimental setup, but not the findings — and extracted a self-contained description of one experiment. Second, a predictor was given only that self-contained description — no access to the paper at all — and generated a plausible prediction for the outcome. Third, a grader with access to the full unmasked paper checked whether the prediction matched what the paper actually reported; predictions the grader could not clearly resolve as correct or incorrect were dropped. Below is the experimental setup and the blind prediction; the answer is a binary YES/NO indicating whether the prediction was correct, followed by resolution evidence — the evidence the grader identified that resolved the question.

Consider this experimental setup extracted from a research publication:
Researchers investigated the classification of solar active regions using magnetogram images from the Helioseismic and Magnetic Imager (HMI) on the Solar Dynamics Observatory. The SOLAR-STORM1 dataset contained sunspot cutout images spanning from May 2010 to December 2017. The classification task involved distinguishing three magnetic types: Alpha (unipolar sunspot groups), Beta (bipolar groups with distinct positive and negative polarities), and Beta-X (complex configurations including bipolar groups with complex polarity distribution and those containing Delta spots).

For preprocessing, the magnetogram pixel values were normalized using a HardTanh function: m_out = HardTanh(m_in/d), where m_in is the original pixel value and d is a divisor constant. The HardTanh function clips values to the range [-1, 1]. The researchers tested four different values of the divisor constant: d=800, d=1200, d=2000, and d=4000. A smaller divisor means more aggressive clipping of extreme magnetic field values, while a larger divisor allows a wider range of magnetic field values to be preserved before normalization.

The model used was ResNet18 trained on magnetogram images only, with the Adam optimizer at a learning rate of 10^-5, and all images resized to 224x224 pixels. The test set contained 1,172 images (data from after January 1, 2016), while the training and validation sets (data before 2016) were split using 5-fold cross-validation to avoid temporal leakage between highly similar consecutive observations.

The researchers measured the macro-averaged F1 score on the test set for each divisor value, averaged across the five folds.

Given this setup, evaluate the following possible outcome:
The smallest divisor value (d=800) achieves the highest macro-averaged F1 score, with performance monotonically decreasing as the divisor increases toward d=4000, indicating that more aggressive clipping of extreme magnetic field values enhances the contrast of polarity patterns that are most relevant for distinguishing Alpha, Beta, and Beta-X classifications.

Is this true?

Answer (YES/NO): NO